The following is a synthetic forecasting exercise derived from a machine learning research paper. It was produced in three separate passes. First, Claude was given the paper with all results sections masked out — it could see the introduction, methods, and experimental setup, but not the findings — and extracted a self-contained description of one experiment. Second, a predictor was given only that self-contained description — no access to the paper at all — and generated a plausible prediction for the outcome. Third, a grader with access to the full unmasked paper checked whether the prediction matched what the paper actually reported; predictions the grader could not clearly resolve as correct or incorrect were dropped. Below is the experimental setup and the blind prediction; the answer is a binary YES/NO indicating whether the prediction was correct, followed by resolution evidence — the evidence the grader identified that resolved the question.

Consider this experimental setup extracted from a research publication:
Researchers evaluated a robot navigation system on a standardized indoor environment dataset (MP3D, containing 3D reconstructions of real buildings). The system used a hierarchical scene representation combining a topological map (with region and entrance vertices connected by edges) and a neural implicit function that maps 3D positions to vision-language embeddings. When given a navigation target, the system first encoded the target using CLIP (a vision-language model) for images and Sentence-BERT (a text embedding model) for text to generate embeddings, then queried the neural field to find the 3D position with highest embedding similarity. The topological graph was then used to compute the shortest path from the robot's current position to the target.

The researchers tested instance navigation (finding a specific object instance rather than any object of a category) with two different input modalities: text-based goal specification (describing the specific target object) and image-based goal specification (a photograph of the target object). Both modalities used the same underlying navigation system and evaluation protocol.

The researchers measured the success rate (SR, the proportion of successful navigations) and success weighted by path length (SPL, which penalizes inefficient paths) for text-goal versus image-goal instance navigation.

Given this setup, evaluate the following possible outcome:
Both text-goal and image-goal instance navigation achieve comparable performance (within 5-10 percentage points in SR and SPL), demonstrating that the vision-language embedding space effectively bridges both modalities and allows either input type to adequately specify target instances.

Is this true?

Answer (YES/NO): NO